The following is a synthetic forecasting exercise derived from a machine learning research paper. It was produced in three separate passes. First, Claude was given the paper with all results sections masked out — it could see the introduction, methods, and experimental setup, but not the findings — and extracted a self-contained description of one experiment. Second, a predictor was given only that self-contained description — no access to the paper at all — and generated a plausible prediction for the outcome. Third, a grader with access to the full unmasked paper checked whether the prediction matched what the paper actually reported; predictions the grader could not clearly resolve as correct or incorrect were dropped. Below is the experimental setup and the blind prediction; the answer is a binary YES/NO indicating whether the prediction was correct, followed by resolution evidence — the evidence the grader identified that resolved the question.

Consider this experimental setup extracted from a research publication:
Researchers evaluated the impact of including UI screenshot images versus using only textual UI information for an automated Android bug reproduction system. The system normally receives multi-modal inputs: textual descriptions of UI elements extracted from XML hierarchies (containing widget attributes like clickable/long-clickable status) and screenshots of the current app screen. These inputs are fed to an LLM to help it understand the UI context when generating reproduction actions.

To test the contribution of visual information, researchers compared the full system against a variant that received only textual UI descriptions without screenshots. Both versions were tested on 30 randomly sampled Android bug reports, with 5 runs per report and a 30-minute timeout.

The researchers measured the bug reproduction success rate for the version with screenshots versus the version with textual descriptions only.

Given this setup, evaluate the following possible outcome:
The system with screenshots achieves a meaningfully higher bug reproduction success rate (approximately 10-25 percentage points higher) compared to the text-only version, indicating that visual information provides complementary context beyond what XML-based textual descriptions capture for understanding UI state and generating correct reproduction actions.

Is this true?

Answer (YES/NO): NO